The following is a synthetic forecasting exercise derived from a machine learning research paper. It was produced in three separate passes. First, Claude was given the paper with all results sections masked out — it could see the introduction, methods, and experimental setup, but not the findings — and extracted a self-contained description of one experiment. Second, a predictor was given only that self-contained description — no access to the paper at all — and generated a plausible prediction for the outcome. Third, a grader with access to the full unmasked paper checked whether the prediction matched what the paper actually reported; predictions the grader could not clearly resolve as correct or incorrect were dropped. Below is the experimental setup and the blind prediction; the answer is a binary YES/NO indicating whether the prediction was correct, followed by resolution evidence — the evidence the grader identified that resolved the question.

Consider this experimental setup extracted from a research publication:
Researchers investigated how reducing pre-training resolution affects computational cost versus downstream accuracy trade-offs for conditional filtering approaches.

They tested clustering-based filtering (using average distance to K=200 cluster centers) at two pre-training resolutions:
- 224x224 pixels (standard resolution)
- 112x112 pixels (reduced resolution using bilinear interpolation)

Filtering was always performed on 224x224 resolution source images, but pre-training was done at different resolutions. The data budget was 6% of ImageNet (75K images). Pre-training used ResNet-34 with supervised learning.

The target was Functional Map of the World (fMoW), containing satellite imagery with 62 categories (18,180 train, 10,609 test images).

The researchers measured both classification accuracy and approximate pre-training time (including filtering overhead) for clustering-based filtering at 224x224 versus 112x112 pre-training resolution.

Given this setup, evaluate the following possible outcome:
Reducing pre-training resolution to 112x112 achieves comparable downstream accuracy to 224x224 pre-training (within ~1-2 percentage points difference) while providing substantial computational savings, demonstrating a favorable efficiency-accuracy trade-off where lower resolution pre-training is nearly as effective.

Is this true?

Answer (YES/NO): YES